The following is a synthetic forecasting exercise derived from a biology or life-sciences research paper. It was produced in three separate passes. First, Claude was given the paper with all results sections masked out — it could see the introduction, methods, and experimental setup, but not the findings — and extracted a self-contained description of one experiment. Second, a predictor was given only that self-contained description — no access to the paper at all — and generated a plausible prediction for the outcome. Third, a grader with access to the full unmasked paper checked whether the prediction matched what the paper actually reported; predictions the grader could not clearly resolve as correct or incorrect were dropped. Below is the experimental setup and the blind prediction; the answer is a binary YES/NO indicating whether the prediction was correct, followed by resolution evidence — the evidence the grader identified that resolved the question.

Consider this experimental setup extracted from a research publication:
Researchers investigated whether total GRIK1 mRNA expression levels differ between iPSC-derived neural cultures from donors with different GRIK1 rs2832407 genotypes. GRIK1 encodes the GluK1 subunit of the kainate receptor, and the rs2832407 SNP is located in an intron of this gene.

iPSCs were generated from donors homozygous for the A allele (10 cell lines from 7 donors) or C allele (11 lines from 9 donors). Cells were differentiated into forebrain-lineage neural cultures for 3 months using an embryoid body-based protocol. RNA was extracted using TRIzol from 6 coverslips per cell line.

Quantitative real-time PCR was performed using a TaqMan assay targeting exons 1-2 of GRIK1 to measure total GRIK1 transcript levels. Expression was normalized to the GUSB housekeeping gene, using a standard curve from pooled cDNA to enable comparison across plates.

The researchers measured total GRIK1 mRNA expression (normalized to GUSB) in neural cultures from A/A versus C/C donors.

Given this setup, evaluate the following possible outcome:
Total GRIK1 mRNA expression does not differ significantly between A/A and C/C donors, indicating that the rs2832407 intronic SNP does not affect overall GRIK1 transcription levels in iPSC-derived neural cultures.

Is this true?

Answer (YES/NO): YES